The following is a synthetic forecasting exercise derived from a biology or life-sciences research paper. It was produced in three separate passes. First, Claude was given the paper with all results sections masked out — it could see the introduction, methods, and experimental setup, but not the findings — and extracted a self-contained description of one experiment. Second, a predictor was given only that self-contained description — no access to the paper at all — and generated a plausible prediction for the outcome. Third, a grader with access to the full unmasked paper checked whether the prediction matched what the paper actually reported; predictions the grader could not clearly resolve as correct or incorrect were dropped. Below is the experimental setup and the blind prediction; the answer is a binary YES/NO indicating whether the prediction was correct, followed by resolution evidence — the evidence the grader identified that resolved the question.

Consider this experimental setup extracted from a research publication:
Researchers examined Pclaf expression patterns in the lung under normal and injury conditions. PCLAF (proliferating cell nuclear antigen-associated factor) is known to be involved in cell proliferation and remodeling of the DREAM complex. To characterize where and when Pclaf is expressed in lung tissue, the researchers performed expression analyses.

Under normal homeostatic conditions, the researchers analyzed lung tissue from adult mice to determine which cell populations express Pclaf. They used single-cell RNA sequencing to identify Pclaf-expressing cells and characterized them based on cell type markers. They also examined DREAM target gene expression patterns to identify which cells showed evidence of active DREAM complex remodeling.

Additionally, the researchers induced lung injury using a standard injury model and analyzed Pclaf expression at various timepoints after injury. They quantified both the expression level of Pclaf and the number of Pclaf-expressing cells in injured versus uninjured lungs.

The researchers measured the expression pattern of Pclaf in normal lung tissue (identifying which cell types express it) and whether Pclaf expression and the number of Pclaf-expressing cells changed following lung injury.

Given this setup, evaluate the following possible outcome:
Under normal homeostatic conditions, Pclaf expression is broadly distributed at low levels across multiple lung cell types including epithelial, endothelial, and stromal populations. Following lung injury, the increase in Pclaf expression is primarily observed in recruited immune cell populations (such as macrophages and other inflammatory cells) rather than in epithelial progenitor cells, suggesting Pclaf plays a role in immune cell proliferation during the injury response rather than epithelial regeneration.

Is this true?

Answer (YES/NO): NO